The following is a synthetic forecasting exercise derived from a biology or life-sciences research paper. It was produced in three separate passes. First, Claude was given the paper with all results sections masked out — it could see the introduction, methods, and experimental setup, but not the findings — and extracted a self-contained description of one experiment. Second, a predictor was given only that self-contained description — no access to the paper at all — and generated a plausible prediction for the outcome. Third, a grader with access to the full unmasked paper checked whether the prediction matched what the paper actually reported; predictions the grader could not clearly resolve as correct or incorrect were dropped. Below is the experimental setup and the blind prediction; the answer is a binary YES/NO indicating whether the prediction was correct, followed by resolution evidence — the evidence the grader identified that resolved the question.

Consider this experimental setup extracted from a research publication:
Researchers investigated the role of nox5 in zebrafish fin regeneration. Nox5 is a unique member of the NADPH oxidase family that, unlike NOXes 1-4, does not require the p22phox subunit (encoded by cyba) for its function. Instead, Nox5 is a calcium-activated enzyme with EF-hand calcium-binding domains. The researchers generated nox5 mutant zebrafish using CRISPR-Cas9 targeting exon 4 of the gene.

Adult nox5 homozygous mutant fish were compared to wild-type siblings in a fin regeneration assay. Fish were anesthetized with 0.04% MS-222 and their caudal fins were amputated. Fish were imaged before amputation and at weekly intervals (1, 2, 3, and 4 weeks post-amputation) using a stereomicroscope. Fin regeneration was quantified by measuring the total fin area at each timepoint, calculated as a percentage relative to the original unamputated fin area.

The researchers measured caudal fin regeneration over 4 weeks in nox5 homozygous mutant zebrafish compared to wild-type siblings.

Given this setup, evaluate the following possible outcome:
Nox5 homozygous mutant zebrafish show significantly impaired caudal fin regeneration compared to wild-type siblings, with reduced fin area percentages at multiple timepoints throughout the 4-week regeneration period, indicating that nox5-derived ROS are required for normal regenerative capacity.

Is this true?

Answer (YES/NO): NO